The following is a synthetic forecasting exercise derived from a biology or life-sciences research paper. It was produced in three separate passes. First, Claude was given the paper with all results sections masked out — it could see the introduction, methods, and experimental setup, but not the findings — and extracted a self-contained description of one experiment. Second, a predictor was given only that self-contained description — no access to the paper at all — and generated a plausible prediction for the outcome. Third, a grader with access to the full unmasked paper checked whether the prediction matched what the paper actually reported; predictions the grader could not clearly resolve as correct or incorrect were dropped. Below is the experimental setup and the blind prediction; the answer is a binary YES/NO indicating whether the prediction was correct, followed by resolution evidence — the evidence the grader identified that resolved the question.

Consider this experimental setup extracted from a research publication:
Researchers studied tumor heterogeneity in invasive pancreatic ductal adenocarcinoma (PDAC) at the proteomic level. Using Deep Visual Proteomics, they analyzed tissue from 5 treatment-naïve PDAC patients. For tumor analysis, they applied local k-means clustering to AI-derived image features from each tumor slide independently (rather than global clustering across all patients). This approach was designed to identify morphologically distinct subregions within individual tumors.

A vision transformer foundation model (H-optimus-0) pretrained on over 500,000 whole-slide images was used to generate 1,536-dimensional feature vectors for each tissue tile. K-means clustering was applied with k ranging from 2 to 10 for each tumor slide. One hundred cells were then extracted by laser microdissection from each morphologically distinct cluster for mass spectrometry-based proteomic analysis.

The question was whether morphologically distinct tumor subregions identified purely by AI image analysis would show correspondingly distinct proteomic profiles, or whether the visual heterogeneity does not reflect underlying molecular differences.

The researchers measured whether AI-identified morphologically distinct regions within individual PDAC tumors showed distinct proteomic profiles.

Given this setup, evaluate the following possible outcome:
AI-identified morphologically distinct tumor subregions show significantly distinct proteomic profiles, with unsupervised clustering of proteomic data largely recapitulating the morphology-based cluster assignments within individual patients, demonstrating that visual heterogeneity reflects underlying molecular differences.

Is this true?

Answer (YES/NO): YES